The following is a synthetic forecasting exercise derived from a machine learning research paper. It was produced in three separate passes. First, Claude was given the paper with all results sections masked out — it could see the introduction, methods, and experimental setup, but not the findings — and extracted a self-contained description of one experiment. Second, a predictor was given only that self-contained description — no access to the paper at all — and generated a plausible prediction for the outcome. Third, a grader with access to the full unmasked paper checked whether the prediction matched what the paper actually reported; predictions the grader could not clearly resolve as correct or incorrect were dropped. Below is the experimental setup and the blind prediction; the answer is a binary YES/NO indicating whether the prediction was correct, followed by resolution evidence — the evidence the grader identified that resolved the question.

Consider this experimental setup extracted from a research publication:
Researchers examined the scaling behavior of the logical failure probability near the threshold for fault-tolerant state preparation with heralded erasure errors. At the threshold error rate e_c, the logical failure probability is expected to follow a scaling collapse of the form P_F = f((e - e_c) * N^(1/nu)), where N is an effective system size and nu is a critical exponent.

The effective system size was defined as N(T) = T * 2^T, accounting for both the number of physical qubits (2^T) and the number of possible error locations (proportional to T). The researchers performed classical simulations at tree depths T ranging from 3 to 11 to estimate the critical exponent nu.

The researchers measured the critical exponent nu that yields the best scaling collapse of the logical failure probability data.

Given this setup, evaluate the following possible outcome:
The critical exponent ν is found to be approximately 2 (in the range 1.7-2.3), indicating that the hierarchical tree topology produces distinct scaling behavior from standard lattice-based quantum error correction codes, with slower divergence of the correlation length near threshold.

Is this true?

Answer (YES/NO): NO